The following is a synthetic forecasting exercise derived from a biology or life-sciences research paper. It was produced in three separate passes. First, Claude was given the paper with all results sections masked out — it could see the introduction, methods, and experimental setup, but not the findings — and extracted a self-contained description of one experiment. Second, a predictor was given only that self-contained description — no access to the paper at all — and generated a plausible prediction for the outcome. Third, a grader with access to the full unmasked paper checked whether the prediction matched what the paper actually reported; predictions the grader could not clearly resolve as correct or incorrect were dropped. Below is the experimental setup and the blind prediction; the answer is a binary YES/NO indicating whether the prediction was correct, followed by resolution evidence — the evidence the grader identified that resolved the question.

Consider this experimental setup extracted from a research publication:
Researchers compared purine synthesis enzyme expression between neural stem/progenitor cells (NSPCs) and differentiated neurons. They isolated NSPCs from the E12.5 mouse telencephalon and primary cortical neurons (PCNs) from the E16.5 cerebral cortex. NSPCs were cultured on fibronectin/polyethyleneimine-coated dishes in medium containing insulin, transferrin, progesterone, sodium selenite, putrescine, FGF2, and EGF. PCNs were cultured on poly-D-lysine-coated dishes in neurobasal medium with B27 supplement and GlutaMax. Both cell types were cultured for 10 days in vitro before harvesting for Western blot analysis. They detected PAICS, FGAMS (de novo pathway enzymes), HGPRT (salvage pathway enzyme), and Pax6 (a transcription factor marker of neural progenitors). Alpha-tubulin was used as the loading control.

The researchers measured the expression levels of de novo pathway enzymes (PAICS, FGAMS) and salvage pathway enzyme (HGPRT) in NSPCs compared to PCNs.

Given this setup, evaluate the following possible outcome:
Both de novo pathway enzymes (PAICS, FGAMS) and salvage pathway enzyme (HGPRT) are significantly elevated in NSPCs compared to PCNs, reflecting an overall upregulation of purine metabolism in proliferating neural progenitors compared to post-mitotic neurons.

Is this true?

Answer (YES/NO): NO